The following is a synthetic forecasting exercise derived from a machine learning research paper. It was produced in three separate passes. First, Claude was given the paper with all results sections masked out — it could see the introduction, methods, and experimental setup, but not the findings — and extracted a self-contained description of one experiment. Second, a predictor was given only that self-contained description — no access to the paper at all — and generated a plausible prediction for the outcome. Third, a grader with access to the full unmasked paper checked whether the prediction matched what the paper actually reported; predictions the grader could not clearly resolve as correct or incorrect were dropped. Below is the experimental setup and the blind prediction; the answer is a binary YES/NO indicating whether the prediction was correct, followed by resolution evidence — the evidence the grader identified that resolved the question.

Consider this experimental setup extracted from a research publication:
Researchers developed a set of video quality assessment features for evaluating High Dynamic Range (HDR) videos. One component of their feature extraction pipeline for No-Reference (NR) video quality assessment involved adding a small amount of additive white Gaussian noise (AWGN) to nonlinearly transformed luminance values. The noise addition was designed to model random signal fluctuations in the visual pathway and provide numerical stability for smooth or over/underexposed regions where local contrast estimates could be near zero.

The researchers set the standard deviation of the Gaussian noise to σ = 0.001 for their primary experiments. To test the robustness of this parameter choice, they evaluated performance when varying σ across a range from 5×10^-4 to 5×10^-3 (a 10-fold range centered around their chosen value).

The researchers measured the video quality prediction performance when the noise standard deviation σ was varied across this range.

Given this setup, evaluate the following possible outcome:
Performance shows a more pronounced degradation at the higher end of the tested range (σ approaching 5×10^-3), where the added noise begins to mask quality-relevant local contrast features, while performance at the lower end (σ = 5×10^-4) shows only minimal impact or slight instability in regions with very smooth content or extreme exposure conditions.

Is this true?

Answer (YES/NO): NO